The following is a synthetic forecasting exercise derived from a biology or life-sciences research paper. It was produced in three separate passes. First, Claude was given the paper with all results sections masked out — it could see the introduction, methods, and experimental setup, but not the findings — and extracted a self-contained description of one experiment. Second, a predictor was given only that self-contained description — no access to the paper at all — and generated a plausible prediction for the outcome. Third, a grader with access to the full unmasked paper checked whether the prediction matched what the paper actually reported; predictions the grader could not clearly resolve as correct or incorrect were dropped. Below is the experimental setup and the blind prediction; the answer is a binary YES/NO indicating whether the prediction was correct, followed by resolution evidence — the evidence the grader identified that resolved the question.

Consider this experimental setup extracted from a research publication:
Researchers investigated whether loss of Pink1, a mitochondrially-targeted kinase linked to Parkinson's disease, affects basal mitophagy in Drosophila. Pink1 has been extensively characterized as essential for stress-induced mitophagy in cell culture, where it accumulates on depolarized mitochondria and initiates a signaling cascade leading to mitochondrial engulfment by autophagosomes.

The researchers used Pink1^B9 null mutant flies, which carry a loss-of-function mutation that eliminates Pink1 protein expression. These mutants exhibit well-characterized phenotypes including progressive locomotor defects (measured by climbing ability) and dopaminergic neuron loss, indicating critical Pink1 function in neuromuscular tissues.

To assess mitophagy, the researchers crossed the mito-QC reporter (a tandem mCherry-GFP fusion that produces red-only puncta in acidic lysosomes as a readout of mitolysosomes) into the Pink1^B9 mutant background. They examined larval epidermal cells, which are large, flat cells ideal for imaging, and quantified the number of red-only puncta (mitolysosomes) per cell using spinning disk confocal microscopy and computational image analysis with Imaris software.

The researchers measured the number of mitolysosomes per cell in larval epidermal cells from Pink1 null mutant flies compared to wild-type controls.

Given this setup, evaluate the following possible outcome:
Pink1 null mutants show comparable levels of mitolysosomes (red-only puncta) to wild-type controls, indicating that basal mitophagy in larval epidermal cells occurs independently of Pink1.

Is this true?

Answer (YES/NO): YES